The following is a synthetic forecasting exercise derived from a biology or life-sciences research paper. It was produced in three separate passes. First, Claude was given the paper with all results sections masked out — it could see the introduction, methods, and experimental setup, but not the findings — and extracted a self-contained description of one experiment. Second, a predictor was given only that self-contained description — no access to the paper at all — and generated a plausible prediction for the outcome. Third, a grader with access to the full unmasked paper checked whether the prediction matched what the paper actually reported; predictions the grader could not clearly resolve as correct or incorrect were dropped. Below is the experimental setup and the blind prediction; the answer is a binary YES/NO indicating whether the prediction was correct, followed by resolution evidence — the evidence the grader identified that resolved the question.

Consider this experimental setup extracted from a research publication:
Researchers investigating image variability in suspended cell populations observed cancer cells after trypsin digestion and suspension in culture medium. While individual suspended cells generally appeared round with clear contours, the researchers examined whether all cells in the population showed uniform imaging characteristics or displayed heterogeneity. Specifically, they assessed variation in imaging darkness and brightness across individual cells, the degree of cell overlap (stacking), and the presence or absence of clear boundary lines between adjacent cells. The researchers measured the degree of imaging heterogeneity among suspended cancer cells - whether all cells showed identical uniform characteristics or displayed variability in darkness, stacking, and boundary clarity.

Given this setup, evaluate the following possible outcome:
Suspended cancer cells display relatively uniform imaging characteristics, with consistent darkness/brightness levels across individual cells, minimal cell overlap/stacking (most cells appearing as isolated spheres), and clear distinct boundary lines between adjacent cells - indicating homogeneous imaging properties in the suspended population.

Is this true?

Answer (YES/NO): NO